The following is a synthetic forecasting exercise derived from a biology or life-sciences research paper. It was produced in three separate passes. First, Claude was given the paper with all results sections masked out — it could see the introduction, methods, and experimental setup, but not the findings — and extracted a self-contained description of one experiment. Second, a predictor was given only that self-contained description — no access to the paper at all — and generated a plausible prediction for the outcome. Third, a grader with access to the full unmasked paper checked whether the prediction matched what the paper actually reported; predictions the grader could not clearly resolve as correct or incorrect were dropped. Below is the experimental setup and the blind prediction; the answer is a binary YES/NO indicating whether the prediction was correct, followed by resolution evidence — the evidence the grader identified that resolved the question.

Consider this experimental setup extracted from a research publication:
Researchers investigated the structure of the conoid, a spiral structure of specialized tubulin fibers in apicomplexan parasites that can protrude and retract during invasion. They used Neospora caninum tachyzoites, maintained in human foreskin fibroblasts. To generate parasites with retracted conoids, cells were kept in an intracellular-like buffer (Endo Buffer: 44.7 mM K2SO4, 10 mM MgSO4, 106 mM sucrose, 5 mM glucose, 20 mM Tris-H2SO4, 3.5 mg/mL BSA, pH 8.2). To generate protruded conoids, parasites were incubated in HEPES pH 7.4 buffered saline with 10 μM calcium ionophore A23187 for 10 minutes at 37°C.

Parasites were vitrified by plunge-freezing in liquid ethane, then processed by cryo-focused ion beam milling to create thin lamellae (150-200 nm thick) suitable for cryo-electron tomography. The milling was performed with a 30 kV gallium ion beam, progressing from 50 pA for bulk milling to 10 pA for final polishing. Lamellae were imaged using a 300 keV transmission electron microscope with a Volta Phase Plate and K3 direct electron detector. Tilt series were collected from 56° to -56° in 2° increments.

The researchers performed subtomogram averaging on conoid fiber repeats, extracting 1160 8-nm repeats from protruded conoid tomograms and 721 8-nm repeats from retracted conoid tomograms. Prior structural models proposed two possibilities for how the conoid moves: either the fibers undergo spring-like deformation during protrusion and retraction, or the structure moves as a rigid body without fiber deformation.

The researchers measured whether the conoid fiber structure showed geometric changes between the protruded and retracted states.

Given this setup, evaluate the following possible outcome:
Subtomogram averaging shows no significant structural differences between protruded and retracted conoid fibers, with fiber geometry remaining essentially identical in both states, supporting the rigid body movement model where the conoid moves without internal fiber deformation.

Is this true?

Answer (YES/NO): YES